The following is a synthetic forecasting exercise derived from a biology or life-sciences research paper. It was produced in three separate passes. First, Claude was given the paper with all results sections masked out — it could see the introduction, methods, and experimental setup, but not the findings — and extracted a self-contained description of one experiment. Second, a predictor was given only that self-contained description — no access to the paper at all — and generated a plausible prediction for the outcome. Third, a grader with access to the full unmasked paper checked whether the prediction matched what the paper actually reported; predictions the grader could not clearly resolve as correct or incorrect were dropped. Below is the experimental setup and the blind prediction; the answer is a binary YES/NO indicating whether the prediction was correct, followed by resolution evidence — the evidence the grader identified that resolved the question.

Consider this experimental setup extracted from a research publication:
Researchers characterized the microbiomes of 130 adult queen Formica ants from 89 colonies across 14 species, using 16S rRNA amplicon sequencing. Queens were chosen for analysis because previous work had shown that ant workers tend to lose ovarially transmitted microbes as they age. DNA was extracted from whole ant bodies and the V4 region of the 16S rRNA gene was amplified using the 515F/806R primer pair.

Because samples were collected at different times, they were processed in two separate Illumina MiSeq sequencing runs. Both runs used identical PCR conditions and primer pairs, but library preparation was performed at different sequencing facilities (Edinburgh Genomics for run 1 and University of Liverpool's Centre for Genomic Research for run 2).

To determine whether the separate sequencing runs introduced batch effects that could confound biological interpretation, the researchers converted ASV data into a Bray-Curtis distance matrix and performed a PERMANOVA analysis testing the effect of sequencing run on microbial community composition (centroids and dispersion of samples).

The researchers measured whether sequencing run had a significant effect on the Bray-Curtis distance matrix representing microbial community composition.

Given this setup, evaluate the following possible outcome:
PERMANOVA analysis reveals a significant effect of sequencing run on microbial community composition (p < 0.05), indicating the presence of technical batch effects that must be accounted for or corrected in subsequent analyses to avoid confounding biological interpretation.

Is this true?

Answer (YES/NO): YES